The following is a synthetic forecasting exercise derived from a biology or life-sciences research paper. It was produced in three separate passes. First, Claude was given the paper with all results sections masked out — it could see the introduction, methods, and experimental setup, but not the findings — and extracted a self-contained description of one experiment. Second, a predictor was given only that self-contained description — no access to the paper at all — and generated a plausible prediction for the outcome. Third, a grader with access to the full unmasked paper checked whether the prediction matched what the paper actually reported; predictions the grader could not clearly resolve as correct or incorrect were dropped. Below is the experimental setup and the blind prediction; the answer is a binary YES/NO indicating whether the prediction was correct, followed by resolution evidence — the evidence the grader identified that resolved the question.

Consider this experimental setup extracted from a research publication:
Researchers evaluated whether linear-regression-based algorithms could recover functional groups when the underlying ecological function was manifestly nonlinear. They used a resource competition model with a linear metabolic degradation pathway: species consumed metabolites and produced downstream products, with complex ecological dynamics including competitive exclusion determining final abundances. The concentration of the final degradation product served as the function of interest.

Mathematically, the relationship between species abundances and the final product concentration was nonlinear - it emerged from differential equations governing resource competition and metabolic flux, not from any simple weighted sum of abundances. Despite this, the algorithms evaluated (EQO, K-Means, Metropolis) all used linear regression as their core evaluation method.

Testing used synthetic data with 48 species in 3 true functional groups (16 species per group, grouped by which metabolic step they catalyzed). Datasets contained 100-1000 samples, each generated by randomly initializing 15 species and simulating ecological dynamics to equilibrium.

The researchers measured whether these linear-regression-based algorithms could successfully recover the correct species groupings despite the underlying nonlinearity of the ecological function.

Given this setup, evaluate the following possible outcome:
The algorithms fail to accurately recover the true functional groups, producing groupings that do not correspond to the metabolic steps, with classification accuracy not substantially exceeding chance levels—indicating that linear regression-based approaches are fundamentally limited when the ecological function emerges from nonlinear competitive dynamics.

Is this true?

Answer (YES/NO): NO